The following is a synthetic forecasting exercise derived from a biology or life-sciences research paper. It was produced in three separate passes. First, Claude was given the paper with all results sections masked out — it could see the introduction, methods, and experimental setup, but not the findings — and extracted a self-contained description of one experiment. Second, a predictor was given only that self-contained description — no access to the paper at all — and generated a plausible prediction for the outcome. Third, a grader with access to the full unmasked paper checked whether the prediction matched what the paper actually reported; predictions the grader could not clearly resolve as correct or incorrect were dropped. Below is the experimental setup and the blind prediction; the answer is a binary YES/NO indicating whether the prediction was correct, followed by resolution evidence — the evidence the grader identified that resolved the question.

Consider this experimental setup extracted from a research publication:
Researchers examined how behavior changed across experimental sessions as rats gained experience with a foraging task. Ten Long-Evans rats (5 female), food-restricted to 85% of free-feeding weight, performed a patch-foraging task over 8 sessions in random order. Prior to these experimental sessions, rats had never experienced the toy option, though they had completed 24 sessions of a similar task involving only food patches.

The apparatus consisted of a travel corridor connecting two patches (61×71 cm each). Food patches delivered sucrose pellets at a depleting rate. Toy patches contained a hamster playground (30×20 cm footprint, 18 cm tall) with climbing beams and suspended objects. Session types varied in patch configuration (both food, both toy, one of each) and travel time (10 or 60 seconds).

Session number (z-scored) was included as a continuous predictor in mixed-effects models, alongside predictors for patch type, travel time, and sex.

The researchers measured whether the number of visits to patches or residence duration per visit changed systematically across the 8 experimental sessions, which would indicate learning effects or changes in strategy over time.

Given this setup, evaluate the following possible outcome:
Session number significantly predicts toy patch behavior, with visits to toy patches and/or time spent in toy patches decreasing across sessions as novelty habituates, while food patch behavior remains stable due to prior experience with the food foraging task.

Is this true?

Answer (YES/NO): YES